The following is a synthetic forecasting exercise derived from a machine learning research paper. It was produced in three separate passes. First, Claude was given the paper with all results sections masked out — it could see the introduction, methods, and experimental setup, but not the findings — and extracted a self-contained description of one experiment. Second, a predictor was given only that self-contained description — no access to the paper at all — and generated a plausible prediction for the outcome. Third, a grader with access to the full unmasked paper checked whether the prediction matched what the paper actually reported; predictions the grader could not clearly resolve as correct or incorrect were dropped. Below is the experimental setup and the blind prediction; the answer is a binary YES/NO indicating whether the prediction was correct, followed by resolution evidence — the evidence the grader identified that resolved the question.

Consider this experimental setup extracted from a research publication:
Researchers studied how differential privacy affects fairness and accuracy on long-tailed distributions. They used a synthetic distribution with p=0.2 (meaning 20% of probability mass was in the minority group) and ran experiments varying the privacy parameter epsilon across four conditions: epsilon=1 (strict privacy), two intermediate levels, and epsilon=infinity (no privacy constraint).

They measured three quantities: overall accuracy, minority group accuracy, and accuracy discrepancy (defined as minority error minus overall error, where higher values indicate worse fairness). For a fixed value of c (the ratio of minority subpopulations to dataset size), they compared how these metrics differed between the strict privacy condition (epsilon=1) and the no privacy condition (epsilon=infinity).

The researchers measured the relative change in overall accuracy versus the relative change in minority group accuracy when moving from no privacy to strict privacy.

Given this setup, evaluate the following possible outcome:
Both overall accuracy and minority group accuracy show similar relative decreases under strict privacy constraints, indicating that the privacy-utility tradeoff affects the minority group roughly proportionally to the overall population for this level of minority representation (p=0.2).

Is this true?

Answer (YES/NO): NO